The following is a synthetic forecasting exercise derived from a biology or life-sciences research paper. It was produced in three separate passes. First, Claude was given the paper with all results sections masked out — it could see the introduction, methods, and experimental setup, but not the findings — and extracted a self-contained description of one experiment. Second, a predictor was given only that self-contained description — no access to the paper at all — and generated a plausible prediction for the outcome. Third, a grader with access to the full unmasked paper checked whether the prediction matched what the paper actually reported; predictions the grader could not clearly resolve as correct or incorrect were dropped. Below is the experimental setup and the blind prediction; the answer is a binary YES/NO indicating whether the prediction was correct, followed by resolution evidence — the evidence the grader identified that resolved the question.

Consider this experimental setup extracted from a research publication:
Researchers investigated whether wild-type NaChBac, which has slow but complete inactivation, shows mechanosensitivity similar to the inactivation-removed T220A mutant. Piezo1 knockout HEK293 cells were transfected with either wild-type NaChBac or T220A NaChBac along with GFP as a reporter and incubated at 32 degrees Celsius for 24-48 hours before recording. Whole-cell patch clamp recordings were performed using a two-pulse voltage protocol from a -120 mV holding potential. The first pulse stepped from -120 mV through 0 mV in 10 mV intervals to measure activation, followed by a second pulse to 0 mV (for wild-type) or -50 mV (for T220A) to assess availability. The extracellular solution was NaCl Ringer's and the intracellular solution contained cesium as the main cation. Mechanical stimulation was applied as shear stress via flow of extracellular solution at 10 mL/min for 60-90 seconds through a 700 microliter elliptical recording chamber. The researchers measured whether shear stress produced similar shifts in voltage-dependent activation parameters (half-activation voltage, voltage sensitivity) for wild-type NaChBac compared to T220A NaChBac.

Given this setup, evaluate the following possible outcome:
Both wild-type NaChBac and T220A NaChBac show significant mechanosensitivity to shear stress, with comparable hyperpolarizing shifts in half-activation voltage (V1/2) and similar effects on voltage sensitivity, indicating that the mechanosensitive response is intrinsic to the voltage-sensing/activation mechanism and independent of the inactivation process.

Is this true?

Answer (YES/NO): NO